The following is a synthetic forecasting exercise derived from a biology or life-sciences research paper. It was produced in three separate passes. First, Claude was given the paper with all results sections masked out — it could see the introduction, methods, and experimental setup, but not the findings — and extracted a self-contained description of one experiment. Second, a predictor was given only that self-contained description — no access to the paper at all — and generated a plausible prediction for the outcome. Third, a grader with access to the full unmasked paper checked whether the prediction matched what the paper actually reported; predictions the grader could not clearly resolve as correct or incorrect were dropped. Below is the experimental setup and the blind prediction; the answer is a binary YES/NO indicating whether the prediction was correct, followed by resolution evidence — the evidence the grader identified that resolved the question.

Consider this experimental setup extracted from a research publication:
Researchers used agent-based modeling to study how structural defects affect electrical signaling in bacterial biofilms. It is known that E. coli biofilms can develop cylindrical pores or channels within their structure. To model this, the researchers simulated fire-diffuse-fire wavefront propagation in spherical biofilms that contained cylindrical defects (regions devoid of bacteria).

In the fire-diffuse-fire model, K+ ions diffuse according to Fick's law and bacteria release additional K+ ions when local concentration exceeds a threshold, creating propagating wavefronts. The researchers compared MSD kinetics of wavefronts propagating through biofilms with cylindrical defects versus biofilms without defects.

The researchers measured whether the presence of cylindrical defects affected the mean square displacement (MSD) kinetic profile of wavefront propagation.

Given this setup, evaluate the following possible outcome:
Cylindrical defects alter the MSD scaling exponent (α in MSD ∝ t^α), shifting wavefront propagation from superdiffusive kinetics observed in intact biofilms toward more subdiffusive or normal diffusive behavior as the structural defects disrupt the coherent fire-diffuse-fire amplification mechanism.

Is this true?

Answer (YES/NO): NO